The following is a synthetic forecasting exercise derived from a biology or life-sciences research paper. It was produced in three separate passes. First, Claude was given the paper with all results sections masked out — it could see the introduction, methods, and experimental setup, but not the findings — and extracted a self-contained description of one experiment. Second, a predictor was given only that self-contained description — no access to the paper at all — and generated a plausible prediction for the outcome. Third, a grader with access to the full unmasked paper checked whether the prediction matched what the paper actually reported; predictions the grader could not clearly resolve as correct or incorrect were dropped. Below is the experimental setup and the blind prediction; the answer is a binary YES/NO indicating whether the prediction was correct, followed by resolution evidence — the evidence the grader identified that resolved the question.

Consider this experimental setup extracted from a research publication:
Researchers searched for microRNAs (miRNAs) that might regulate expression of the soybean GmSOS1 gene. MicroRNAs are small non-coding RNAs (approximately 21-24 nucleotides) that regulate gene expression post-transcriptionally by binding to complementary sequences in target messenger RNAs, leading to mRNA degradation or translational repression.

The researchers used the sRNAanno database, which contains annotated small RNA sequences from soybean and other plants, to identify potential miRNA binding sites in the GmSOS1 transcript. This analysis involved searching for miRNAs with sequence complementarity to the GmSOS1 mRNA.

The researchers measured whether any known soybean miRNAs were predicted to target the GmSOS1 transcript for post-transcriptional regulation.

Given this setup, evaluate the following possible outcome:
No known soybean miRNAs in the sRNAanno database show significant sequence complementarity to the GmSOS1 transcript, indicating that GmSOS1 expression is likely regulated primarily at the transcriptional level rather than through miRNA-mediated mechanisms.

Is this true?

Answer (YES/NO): NO